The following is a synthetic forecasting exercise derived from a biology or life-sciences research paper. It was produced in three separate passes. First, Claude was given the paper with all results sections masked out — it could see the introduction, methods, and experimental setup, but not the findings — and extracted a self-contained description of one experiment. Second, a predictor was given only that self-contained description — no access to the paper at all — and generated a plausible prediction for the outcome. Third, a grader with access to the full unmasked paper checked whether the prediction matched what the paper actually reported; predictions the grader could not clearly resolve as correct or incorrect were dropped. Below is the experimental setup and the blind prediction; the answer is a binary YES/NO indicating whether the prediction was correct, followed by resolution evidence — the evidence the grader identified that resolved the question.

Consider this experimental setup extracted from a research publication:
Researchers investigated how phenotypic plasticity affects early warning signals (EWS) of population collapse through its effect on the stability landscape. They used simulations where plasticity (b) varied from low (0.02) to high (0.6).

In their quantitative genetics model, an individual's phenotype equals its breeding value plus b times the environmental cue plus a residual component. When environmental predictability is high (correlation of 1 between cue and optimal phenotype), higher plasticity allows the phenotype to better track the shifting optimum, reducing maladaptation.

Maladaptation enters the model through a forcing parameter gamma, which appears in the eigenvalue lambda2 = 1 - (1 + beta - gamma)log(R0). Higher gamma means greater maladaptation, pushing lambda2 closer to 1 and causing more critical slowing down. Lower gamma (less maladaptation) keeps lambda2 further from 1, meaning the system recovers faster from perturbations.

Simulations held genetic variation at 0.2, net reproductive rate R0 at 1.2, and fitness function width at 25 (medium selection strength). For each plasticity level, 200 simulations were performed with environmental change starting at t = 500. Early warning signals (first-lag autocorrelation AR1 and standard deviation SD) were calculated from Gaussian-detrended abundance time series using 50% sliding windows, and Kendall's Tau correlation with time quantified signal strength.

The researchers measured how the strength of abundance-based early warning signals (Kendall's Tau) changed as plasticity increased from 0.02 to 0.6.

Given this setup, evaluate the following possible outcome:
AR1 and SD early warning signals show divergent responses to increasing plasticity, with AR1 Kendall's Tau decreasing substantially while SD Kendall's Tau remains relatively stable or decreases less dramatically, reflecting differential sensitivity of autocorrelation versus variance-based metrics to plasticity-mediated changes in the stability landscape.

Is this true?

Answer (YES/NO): NO